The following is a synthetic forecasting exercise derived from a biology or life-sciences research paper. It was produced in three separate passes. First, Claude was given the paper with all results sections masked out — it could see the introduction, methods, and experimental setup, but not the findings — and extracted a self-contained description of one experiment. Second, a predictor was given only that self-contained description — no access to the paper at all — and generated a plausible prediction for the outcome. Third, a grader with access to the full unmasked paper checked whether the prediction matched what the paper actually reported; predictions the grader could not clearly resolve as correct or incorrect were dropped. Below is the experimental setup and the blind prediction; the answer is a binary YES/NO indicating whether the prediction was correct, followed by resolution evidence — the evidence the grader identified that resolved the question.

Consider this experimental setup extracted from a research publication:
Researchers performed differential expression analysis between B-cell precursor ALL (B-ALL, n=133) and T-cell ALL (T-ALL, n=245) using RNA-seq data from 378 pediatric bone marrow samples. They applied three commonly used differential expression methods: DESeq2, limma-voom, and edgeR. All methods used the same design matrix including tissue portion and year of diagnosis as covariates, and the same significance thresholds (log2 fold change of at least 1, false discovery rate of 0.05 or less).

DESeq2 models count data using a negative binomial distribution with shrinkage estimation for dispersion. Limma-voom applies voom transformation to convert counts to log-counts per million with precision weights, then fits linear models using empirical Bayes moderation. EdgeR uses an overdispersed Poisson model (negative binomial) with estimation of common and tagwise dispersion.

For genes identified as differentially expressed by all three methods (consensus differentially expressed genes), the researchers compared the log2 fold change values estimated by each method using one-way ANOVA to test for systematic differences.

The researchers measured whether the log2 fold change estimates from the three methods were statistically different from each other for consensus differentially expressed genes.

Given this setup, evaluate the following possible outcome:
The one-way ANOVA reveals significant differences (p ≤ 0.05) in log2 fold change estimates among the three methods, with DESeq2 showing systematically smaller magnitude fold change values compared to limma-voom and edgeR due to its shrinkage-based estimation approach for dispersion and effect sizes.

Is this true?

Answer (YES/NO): NO